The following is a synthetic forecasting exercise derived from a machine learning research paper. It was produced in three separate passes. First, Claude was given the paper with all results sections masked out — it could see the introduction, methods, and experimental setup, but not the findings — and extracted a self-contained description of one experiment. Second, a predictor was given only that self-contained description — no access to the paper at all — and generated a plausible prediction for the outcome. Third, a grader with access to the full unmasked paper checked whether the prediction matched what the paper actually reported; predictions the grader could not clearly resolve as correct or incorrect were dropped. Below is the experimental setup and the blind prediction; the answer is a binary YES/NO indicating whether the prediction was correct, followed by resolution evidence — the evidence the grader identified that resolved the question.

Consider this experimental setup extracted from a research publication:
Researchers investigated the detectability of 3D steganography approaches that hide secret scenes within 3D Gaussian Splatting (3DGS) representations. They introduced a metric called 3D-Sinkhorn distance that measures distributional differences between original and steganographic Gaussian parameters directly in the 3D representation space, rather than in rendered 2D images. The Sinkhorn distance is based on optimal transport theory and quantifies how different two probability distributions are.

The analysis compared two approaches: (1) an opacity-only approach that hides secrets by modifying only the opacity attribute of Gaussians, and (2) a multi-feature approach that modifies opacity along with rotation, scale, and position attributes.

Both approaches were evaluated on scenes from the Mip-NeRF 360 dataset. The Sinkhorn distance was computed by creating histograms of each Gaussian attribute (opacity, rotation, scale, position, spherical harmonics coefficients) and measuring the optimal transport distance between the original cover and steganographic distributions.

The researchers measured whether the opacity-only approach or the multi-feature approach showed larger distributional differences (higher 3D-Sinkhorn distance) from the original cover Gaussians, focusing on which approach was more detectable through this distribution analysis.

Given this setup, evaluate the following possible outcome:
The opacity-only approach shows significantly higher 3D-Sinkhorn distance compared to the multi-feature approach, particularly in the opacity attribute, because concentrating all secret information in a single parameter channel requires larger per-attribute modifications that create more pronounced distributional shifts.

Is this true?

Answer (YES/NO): YES